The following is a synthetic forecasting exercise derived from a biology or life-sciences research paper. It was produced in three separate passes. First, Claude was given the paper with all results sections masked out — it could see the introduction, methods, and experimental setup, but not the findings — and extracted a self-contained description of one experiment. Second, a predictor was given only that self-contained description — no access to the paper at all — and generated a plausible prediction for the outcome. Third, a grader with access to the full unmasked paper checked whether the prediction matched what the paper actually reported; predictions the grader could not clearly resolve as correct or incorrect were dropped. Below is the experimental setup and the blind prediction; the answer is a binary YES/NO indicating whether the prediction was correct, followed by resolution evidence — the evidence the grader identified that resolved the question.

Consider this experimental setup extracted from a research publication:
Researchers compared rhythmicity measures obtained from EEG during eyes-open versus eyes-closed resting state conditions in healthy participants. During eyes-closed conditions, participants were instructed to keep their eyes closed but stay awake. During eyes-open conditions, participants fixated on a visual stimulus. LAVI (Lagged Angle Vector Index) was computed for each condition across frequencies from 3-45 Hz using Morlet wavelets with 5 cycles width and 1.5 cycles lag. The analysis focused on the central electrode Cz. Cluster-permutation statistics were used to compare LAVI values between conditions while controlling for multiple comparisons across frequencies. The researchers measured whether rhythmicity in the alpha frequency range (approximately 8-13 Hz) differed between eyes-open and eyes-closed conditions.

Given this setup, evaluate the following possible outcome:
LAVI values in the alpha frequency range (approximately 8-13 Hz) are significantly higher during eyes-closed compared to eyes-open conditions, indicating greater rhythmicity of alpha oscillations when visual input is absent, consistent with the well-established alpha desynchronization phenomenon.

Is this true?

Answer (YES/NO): YES